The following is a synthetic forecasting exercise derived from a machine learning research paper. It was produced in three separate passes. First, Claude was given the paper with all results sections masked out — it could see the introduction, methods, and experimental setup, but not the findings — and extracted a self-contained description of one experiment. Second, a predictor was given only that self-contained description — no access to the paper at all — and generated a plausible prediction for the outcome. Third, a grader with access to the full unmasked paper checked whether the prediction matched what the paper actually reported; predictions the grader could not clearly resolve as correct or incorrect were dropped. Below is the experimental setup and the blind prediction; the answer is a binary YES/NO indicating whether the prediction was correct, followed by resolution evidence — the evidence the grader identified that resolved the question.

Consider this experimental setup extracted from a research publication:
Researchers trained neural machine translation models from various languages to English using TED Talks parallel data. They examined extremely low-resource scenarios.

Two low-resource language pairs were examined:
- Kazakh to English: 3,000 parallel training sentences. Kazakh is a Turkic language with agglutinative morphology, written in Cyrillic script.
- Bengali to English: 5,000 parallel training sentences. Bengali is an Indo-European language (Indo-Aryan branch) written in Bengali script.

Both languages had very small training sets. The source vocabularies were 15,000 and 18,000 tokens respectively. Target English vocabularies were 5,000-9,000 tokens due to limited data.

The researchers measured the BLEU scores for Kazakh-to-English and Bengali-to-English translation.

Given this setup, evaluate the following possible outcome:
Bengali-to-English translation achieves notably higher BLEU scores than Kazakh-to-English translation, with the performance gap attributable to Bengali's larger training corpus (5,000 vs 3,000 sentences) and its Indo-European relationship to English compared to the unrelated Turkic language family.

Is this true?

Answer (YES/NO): NO